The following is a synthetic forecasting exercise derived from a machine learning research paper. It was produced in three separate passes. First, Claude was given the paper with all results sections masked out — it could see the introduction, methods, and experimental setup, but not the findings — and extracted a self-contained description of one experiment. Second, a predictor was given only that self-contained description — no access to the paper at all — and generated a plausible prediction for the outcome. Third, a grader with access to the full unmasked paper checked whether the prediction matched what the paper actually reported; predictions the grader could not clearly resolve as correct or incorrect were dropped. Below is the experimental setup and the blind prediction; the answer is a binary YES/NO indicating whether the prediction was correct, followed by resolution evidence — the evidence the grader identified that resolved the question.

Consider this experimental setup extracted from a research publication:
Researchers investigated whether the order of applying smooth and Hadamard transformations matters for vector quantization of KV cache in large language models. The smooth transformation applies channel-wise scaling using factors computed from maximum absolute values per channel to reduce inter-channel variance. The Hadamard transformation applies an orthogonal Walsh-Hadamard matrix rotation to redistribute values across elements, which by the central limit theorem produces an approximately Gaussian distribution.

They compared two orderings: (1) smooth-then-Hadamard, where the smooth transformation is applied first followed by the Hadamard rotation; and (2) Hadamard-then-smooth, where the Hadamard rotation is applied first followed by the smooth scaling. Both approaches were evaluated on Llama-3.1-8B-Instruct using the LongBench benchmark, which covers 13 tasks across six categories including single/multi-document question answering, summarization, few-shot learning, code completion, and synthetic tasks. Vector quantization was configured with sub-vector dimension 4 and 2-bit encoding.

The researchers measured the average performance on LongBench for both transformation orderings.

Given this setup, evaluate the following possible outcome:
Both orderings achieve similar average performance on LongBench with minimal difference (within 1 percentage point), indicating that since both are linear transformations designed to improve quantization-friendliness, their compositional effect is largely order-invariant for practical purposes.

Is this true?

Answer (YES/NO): YES